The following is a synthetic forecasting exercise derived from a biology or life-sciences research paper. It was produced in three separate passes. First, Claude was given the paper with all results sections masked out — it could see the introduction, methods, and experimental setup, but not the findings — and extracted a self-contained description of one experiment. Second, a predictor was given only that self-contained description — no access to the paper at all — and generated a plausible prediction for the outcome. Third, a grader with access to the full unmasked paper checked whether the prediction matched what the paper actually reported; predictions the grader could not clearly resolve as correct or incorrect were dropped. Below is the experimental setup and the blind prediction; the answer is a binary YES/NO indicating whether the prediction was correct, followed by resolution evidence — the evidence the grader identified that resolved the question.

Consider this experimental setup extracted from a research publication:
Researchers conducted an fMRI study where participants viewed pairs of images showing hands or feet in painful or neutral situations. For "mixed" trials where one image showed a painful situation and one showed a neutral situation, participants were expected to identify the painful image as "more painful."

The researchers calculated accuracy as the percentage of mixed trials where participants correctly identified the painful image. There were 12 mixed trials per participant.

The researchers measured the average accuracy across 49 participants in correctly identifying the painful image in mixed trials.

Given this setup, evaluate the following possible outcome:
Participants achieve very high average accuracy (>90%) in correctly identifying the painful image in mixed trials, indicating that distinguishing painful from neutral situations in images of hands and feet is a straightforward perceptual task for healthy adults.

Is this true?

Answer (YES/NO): NO